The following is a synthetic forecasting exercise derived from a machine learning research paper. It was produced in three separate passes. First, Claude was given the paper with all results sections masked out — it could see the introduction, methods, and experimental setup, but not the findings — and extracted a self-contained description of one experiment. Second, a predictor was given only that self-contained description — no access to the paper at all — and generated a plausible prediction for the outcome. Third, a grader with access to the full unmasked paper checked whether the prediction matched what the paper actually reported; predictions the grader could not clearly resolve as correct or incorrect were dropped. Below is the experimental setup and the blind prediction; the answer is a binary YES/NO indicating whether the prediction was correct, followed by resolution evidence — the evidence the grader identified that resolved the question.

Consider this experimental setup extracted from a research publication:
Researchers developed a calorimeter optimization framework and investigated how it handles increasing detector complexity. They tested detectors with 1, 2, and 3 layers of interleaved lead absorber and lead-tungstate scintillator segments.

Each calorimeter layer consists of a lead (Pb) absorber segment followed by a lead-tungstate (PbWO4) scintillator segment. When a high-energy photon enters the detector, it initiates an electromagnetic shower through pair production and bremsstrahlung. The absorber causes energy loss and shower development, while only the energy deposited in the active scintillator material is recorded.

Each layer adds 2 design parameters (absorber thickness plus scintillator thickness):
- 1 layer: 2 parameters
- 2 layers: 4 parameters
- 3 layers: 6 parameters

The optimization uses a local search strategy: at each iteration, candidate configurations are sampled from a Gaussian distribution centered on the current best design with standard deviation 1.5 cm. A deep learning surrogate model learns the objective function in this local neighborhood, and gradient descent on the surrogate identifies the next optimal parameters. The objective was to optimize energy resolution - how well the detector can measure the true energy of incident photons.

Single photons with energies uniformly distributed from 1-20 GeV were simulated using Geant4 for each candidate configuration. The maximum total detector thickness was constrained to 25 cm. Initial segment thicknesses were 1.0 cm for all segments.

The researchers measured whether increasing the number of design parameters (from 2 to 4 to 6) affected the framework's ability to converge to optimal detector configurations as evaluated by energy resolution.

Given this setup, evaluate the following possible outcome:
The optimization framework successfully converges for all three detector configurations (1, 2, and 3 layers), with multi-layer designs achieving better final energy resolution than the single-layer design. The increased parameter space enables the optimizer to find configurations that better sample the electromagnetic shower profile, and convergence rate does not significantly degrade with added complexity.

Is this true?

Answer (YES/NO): NO